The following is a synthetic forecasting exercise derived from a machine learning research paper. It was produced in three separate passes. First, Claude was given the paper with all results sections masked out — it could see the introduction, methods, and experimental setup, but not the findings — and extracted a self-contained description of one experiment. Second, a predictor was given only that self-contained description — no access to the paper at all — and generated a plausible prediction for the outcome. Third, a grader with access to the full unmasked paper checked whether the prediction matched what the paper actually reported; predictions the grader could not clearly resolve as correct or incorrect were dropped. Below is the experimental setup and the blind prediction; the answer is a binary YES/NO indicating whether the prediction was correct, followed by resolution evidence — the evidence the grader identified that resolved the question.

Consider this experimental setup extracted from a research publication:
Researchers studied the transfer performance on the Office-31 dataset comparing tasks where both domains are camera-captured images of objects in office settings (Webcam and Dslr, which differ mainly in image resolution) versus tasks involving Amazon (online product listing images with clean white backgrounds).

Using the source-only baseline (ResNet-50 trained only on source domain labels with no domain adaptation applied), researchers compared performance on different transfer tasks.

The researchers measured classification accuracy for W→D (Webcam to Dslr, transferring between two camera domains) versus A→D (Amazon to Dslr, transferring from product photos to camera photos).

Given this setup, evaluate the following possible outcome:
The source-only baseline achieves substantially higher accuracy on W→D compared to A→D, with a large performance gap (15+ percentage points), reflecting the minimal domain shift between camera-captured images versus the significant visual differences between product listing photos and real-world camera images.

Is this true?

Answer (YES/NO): YES